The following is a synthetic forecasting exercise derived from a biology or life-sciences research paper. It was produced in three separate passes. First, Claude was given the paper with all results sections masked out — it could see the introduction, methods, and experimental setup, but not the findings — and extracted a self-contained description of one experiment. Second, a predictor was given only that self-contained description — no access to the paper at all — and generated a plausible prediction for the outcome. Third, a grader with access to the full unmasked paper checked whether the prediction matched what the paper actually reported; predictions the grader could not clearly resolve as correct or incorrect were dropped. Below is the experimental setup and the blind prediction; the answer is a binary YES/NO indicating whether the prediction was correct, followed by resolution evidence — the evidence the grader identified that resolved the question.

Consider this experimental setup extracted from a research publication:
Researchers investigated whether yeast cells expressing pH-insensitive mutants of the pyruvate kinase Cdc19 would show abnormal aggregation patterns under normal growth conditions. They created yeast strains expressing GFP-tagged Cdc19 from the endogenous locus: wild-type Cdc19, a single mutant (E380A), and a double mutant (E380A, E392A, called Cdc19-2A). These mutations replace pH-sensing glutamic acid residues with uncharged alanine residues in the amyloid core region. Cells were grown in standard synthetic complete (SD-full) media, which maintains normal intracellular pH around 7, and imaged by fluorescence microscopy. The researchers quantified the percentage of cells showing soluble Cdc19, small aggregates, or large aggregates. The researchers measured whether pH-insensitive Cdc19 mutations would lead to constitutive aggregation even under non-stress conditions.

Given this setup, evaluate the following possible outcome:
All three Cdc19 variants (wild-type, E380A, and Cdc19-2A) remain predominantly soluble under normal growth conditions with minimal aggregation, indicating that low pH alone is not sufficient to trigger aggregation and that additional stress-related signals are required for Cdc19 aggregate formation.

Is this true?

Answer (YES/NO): NO